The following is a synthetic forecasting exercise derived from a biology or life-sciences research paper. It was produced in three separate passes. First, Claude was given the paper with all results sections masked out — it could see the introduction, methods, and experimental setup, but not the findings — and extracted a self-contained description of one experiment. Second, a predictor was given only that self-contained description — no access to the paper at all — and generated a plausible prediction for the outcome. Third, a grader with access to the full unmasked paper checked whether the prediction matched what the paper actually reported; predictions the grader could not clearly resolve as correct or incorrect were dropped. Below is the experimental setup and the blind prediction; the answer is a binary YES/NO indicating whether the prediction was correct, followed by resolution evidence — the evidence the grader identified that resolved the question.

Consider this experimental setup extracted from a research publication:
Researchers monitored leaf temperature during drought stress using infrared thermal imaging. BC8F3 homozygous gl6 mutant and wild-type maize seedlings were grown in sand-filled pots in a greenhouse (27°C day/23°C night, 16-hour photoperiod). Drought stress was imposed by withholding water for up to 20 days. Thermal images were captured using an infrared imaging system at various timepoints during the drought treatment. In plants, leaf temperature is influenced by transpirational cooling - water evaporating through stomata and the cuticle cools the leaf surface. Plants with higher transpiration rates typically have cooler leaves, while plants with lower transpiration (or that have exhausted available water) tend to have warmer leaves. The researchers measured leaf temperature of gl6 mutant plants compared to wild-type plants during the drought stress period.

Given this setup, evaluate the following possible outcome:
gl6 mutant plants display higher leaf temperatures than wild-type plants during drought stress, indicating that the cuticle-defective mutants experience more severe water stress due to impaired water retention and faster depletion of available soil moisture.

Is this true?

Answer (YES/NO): NO